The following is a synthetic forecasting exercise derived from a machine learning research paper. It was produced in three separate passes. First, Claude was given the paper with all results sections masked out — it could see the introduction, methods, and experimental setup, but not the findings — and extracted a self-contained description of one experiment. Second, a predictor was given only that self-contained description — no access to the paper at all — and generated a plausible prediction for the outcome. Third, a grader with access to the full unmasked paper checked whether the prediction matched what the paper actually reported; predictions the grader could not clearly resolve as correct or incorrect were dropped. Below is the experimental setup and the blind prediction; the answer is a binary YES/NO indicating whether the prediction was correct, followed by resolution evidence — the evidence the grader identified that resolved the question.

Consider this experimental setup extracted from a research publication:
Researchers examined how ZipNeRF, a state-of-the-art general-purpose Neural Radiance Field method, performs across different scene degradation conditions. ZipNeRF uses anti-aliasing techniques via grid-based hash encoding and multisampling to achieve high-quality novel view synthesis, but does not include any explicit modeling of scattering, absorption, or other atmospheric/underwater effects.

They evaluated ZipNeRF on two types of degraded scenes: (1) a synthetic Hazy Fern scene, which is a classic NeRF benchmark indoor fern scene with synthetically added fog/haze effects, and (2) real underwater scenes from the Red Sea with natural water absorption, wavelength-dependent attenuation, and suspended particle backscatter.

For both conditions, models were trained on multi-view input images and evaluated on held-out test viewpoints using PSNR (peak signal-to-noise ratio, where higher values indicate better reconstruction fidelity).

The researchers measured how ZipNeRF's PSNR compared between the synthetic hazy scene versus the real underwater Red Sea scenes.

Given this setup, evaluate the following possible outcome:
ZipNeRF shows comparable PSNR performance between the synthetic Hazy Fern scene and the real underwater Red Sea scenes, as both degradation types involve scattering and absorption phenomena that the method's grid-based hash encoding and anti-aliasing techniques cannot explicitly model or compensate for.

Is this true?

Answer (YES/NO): NO